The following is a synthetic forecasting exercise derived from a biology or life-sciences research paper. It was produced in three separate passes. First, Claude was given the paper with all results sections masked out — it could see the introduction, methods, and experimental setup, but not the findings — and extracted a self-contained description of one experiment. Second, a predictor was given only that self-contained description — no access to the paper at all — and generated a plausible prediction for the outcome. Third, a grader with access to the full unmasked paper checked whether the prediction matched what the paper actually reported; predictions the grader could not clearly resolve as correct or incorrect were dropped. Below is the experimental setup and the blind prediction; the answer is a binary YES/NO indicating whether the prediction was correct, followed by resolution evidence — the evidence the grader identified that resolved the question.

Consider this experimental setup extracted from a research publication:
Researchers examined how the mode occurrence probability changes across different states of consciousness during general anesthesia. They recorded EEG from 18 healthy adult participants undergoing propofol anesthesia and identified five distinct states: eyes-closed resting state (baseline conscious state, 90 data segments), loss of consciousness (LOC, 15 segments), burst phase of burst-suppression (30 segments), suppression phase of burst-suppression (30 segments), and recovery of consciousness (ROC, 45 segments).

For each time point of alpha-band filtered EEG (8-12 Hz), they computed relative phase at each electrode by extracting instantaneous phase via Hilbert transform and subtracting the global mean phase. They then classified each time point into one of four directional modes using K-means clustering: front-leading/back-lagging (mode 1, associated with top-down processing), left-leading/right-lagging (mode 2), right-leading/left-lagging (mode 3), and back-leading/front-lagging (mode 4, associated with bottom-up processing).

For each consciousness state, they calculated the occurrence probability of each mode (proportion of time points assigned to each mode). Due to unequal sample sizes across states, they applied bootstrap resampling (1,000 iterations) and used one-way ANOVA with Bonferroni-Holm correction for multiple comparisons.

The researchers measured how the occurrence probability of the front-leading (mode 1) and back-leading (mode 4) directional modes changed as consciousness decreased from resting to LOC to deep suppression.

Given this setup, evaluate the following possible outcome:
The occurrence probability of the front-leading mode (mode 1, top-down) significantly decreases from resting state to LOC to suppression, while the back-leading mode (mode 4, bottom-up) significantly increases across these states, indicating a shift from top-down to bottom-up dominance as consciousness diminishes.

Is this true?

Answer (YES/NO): NO